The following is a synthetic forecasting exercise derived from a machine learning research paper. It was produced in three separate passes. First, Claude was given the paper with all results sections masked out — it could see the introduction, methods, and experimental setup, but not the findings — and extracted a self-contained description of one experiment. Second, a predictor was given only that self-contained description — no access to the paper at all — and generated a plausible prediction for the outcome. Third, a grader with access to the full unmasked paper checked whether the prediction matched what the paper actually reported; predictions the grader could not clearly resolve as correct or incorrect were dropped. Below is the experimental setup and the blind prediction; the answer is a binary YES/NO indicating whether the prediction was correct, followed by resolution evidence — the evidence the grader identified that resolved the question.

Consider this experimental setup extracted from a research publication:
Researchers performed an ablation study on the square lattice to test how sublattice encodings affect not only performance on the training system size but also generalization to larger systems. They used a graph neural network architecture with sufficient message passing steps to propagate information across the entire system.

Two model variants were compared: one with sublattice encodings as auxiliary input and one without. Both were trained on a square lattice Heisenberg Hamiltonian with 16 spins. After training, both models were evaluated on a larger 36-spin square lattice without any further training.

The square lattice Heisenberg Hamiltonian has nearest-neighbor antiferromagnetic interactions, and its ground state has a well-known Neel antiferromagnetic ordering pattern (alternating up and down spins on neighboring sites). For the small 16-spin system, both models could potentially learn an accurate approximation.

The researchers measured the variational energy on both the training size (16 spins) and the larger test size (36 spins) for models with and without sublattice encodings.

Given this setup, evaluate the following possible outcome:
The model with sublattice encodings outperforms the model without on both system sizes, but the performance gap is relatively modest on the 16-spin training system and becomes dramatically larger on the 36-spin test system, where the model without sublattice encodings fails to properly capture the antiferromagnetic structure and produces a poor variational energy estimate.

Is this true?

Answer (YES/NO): NO